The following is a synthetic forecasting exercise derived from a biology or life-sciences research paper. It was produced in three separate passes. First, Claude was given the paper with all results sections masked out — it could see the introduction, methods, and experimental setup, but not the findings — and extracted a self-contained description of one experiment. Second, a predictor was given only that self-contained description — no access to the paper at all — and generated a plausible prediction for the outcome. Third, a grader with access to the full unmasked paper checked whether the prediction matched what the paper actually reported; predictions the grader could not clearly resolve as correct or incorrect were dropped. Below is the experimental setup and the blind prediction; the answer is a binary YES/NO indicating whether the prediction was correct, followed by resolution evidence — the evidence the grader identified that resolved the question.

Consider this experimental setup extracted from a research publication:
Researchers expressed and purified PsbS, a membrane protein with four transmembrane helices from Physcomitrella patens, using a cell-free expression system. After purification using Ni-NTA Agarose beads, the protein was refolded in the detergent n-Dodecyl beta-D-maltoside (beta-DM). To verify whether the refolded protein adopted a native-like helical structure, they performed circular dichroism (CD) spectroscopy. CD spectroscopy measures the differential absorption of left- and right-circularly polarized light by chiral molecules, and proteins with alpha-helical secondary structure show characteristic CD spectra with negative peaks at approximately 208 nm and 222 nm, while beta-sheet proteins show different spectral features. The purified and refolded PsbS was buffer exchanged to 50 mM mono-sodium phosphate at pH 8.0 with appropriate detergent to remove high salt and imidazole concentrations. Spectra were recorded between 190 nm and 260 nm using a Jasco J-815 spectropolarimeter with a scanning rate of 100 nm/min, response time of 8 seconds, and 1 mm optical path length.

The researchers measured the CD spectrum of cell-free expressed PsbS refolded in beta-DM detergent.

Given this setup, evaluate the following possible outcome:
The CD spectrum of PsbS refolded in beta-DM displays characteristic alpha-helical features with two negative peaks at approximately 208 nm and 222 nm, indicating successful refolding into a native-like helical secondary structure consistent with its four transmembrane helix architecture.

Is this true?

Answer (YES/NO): YES